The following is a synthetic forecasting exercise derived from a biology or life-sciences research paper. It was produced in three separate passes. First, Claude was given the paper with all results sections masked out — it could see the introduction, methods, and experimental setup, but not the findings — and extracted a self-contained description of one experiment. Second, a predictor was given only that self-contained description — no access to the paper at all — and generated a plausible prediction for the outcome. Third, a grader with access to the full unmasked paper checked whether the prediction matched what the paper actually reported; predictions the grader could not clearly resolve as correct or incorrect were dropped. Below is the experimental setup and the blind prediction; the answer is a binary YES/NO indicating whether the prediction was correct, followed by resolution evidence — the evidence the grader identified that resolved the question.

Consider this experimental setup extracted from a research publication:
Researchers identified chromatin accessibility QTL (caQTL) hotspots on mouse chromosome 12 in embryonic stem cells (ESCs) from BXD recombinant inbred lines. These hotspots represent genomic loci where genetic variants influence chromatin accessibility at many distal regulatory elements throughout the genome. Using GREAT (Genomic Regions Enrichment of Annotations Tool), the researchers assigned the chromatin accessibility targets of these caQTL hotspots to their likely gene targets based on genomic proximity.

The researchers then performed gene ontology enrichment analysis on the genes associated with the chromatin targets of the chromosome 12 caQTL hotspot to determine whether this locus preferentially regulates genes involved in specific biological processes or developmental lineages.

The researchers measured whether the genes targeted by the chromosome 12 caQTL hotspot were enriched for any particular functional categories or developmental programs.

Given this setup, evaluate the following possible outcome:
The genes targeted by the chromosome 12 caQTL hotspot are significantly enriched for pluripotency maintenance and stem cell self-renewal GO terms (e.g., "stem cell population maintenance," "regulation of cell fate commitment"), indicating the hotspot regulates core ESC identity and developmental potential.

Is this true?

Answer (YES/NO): NO